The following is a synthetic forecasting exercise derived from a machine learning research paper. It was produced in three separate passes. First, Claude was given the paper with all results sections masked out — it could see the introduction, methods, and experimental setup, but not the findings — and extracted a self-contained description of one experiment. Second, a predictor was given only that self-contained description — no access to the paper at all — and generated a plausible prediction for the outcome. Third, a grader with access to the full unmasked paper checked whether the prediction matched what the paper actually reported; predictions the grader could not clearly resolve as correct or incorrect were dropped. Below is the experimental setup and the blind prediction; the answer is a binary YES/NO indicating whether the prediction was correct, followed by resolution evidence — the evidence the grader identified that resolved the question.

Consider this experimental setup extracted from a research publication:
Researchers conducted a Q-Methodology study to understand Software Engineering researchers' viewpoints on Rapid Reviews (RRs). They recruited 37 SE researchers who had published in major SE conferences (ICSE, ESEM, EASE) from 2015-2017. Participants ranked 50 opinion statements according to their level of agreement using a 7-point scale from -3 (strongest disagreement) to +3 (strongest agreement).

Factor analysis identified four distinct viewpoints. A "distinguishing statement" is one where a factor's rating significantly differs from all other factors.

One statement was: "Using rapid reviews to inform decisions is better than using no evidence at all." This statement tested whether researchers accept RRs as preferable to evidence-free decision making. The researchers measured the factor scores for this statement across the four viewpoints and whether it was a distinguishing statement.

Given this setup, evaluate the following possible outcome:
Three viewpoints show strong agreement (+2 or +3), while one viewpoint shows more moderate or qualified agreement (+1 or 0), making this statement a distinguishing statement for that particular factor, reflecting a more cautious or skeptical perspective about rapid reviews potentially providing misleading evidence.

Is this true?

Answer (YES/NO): NO